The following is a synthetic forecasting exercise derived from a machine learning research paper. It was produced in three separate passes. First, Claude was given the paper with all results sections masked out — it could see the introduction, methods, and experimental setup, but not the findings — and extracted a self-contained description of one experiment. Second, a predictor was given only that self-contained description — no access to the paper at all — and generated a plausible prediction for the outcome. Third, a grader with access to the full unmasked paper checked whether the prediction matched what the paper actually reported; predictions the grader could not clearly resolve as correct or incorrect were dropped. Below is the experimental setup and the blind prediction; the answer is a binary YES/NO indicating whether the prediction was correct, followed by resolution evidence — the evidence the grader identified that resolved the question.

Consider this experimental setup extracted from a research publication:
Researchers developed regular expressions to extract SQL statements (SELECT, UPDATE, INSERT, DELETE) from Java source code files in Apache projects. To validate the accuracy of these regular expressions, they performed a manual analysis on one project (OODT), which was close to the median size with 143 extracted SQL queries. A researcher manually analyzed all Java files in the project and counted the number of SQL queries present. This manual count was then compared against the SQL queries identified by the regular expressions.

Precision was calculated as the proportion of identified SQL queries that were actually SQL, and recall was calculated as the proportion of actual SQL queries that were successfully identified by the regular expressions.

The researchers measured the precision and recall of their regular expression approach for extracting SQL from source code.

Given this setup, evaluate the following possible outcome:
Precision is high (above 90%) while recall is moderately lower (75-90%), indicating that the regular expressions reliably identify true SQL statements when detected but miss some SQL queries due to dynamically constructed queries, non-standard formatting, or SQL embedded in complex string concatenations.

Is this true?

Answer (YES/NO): NO